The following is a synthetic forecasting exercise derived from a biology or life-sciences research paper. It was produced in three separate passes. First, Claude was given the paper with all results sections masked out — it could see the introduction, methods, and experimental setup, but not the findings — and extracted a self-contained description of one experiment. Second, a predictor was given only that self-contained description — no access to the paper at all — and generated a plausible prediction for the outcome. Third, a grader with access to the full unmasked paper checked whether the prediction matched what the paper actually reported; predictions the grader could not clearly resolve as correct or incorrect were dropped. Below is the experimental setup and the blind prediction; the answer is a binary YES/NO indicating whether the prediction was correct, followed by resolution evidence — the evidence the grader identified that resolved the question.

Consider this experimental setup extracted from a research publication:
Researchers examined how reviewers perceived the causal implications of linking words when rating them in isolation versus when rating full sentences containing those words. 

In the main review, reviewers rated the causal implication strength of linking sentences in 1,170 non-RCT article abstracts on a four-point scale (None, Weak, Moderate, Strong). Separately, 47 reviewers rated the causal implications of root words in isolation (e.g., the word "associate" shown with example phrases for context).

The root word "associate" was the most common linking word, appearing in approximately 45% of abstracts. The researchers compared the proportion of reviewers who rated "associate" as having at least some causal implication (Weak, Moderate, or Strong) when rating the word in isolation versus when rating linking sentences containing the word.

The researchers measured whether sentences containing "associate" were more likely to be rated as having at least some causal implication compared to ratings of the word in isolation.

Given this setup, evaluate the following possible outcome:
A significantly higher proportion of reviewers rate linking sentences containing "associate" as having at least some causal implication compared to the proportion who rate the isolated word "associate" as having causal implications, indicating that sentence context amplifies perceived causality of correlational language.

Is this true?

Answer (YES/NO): YES